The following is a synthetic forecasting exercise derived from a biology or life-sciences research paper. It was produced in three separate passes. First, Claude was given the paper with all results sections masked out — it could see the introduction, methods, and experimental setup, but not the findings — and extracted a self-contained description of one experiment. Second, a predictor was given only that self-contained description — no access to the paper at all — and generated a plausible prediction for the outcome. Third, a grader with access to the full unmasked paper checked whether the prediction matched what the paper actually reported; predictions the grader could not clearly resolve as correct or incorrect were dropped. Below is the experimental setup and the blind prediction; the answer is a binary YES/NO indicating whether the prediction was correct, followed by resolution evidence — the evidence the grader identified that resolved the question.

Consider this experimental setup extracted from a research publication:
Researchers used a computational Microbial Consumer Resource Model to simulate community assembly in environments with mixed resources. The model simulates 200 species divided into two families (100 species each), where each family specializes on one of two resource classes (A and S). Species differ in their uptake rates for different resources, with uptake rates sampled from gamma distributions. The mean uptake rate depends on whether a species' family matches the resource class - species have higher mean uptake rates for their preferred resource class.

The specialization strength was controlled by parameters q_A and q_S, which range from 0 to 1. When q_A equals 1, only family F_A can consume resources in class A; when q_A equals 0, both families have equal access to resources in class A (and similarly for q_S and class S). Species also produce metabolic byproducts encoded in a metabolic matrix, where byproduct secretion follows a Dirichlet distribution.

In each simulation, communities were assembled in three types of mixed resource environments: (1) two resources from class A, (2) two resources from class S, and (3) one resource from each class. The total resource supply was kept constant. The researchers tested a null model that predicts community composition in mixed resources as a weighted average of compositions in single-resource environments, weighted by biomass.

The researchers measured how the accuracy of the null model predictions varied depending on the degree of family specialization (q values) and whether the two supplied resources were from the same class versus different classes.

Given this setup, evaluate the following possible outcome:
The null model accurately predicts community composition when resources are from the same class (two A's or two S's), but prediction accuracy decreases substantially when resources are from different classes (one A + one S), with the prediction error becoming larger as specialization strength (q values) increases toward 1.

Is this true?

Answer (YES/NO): NO